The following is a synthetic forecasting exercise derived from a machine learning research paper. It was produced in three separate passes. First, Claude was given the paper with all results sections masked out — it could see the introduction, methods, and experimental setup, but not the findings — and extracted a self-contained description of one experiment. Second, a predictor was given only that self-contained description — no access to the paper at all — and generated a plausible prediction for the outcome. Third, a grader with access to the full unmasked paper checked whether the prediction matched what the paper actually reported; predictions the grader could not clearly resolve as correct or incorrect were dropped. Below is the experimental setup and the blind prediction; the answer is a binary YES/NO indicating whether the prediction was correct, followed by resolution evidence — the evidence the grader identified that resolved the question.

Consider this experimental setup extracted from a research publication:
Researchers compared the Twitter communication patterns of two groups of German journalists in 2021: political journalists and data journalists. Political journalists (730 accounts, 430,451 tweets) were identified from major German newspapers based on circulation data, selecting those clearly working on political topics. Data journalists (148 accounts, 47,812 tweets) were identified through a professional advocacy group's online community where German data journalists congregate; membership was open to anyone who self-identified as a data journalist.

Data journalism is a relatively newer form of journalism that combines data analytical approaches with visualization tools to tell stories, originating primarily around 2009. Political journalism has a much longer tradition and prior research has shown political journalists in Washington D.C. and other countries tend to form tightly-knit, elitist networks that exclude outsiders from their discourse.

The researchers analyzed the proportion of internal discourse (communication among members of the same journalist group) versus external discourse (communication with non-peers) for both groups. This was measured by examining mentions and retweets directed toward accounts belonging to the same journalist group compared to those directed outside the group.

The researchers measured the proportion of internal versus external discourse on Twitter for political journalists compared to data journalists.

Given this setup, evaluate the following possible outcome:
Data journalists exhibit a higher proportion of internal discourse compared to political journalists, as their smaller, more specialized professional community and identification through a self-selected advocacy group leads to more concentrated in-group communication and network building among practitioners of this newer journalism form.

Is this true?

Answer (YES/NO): NO